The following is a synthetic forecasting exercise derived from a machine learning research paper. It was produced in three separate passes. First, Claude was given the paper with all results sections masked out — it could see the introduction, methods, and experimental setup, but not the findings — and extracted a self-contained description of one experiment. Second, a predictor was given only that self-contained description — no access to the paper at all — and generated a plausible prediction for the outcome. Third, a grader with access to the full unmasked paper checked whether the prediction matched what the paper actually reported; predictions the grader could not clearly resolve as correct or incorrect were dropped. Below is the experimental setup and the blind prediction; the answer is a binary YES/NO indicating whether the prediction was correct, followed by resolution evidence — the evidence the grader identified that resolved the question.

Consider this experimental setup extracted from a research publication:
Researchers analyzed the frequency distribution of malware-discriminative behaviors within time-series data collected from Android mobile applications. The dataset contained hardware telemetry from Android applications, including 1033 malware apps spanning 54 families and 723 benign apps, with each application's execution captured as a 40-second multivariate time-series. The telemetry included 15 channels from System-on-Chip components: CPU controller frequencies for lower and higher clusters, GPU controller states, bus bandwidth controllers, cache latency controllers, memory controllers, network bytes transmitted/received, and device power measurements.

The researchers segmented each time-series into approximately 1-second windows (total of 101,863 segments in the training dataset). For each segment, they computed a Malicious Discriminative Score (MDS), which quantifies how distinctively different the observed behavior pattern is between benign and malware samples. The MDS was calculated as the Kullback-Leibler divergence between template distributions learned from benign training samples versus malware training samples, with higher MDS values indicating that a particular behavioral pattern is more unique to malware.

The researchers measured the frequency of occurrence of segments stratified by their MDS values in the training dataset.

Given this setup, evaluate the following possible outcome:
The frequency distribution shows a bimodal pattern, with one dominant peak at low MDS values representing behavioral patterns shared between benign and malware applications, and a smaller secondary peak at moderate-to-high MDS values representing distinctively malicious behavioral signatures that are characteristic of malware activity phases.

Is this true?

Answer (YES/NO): NO